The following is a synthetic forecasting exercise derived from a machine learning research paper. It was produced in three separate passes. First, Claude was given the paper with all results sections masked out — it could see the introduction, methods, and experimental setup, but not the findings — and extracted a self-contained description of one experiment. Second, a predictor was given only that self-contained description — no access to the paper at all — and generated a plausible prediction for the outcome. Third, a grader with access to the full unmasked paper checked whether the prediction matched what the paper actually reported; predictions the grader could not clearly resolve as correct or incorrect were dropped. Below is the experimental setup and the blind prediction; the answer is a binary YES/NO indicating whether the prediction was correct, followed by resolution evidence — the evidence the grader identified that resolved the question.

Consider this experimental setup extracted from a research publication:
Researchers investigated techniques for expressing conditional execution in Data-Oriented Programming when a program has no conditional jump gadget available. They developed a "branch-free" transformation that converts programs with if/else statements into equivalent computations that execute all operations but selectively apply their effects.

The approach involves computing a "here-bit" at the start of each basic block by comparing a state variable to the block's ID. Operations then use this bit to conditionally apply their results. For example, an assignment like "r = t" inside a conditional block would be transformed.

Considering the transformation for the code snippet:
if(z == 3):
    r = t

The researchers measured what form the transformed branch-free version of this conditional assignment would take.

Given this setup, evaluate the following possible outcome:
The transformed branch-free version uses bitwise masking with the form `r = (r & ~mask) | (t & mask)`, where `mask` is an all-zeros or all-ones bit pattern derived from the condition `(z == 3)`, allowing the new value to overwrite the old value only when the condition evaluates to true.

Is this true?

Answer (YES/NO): NO